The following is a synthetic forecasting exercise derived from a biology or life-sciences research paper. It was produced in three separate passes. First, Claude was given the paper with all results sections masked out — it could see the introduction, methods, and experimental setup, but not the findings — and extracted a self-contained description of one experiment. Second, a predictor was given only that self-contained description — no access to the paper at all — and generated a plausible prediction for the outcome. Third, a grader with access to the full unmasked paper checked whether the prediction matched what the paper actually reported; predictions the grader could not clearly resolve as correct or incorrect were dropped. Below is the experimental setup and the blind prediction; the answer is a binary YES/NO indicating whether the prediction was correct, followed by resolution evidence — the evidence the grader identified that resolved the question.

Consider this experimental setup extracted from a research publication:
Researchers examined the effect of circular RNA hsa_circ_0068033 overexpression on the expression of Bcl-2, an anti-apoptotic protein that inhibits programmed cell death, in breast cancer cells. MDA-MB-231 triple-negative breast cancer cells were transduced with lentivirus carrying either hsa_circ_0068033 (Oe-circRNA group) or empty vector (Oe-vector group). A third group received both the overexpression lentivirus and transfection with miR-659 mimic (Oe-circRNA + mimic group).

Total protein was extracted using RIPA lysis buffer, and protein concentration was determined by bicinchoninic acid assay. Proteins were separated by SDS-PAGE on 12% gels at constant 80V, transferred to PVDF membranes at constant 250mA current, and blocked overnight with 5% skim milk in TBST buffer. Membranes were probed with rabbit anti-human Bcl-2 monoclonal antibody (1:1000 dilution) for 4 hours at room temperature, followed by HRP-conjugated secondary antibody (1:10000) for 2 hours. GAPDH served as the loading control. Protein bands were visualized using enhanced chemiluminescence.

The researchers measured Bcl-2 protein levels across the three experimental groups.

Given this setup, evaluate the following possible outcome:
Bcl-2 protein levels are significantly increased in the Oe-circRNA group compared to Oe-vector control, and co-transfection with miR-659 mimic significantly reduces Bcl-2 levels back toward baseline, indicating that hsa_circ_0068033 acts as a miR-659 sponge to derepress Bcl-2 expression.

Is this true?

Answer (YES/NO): NO